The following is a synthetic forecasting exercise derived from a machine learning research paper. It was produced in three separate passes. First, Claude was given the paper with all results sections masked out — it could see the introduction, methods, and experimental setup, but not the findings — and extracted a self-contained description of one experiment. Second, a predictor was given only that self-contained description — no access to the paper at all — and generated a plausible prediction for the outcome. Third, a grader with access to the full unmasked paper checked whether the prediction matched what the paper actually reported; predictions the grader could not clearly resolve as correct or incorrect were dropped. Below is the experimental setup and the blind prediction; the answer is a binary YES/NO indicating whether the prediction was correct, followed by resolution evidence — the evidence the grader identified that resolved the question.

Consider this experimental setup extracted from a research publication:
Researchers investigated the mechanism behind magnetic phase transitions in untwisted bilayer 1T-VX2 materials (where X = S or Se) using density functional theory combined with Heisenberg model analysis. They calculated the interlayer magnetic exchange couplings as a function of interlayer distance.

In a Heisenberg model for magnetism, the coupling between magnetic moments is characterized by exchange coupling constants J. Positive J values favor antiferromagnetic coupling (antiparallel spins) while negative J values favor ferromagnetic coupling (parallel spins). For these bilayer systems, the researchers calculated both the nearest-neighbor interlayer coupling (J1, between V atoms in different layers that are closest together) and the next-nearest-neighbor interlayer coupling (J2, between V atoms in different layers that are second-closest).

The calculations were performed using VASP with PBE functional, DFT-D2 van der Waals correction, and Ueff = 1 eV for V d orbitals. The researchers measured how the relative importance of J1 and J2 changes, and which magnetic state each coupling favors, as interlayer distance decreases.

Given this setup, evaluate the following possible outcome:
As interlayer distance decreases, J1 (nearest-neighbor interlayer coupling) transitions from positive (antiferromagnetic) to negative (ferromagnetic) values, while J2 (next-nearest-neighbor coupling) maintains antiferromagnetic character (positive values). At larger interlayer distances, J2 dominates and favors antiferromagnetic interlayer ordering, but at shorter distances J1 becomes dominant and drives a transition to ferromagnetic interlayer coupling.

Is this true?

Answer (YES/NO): NO